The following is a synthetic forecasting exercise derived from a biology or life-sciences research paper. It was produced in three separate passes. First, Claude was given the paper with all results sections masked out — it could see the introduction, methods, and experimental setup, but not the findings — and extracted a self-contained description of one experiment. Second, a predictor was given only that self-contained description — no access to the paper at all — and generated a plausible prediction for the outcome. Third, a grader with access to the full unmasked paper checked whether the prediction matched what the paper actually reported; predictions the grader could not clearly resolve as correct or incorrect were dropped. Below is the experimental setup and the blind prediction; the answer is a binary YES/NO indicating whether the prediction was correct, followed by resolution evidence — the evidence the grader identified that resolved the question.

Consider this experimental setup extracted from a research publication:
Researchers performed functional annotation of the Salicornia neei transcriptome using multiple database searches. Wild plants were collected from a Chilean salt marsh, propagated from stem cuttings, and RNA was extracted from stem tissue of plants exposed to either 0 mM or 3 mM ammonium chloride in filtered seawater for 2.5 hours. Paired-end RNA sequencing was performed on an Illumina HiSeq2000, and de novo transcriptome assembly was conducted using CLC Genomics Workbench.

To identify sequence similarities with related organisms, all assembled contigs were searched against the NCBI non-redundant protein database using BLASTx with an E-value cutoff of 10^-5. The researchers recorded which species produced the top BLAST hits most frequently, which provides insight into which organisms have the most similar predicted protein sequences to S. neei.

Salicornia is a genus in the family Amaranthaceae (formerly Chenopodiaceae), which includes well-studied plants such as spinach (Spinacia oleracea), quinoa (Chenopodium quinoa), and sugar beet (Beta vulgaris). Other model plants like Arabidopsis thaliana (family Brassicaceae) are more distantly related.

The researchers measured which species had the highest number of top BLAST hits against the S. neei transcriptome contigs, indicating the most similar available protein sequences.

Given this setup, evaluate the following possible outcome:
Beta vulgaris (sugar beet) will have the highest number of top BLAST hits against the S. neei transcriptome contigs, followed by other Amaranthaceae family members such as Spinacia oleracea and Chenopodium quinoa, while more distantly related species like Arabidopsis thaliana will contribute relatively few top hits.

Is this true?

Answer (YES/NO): NO